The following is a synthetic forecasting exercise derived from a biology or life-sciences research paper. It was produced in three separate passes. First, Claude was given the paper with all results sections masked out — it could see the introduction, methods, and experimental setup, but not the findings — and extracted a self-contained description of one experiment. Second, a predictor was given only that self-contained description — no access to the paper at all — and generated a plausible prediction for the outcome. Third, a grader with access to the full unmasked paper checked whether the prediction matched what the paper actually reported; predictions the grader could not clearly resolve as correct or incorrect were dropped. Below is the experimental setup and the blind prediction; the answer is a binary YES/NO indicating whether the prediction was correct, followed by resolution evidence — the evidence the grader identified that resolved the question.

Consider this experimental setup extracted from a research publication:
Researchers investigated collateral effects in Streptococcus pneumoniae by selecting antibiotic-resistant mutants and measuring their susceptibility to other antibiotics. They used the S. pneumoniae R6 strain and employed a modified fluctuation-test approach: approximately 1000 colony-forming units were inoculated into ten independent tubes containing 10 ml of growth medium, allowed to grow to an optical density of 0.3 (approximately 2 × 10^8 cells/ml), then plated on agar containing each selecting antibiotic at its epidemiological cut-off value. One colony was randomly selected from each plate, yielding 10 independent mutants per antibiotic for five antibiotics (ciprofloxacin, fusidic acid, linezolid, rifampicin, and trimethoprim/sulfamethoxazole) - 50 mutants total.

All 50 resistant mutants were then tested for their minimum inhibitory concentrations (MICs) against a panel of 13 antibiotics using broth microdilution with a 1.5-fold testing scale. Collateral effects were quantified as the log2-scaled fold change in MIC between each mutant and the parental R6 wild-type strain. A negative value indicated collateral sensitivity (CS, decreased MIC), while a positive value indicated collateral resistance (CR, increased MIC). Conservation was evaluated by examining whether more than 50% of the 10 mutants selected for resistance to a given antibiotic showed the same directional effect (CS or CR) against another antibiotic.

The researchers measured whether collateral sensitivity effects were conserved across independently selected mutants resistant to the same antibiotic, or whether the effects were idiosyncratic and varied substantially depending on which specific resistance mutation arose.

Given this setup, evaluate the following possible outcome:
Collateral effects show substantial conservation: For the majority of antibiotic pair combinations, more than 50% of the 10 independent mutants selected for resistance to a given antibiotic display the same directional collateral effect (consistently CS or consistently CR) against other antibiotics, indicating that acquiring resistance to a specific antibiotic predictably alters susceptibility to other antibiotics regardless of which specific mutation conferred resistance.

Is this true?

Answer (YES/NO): NO